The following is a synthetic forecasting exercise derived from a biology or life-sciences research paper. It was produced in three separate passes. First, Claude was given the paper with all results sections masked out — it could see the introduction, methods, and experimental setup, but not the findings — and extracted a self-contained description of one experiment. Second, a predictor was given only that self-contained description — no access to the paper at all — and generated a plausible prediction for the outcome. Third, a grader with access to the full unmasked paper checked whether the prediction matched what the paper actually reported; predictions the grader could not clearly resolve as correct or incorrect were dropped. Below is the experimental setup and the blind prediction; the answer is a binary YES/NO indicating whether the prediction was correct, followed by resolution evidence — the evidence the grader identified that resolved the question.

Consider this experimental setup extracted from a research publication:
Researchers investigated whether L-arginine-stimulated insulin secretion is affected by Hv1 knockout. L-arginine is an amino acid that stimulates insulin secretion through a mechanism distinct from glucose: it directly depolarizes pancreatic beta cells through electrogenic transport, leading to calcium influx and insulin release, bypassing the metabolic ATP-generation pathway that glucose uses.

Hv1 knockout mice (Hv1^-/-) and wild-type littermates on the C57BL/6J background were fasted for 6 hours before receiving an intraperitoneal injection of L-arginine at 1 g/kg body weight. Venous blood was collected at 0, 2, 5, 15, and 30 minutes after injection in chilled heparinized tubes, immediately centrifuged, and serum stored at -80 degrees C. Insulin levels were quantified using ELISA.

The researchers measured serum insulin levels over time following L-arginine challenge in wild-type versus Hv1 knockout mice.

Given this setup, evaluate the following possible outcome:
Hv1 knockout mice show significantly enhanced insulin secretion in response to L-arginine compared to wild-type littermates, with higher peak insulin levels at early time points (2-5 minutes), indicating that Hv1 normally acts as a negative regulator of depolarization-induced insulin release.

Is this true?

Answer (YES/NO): NO